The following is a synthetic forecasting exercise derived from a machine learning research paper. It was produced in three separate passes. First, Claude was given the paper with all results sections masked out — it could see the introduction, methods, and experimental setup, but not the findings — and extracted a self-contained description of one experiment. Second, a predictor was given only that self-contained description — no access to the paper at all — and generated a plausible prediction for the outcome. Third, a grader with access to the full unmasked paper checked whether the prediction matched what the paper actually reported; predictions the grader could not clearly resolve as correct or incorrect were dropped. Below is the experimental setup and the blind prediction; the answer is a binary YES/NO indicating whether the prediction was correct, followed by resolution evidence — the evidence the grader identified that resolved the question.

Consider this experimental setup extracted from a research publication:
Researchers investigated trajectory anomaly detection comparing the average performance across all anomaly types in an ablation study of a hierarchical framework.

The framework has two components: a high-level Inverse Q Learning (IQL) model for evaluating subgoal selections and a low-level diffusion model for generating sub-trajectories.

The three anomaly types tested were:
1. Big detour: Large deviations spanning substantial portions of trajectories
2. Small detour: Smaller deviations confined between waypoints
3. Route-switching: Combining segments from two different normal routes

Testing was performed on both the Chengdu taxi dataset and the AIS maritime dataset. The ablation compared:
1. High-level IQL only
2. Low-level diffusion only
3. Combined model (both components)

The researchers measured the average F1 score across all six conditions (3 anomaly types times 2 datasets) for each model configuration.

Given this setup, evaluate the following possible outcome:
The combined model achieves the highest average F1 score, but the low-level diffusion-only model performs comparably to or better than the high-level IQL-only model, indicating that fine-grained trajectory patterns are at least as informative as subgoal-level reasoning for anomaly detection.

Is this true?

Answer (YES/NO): YES